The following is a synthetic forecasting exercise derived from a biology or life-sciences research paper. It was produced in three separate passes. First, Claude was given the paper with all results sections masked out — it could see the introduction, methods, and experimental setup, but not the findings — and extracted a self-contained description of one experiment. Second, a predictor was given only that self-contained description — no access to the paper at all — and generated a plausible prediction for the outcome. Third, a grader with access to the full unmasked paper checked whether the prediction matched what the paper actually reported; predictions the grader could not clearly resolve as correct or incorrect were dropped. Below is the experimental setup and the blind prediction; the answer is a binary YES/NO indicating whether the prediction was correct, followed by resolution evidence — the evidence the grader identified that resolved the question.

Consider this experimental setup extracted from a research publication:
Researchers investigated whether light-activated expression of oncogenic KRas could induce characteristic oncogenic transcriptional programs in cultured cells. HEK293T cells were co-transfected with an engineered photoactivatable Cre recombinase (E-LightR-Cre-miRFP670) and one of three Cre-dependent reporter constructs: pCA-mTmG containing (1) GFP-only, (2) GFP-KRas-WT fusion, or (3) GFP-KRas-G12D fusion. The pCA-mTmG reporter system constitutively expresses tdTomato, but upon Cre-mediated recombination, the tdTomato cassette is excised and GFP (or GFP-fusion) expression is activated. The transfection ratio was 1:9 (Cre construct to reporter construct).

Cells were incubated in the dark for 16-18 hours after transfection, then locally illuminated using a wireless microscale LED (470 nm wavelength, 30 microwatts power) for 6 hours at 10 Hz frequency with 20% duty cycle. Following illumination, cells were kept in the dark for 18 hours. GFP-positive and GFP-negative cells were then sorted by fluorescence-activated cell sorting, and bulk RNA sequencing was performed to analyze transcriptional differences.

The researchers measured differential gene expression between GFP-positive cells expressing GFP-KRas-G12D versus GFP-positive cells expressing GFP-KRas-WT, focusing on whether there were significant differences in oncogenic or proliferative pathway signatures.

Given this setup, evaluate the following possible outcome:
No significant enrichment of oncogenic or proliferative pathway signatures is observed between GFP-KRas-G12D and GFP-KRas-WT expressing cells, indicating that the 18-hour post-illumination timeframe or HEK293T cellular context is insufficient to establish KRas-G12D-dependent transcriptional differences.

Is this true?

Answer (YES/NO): NO